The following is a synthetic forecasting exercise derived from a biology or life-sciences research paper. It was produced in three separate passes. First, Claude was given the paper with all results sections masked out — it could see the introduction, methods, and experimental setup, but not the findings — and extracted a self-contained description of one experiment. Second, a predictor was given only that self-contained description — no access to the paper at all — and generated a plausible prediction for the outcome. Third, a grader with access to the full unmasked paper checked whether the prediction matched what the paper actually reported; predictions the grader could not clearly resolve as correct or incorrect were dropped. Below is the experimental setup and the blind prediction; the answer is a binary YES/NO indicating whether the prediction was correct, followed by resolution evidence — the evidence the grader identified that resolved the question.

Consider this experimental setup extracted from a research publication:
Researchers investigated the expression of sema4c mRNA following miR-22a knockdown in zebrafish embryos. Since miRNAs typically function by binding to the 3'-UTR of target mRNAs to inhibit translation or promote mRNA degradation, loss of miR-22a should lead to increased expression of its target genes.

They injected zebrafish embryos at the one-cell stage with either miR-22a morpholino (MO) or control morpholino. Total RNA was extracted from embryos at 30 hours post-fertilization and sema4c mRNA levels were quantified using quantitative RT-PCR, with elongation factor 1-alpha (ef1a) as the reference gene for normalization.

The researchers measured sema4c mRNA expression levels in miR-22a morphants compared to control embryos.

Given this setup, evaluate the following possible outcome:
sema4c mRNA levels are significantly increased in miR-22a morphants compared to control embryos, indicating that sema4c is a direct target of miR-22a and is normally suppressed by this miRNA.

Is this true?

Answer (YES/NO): YES